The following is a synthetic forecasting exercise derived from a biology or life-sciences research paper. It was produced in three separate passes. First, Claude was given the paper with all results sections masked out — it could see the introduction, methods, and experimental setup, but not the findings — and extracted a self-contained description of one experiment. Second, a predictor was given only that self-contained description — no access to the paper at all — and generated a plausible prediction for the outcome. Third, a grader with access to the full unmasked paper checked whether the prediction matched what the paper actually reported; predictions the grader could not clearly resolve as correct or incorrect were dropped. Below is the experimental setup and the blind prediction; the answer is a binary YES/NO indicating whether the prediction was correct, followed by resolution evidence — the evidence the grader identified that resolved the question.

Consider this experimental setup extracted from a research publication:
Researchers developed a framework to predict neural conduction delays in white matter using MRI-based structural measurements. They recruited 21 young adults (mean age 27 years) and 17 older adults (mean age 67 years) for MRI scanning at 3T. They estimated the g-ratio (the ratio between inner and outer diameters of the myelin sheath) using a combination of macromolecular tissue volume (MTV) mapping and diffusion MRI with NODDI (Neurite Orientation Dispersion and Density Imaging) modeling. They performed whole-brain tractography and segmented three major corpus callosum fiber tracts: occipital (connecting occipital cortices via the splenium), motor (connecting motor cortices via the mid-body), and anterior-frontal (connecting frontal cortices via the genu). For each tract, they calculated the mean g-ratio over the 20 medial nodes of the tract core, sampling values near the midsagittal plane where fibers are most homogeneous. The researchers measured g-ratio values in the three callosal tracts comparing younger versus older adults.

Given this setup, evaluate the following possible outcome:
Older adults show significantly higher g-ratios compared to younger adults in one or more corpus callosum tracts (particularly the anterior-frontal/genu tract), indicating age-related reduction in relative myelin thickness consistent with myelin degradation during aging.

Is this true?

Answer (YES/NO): NO